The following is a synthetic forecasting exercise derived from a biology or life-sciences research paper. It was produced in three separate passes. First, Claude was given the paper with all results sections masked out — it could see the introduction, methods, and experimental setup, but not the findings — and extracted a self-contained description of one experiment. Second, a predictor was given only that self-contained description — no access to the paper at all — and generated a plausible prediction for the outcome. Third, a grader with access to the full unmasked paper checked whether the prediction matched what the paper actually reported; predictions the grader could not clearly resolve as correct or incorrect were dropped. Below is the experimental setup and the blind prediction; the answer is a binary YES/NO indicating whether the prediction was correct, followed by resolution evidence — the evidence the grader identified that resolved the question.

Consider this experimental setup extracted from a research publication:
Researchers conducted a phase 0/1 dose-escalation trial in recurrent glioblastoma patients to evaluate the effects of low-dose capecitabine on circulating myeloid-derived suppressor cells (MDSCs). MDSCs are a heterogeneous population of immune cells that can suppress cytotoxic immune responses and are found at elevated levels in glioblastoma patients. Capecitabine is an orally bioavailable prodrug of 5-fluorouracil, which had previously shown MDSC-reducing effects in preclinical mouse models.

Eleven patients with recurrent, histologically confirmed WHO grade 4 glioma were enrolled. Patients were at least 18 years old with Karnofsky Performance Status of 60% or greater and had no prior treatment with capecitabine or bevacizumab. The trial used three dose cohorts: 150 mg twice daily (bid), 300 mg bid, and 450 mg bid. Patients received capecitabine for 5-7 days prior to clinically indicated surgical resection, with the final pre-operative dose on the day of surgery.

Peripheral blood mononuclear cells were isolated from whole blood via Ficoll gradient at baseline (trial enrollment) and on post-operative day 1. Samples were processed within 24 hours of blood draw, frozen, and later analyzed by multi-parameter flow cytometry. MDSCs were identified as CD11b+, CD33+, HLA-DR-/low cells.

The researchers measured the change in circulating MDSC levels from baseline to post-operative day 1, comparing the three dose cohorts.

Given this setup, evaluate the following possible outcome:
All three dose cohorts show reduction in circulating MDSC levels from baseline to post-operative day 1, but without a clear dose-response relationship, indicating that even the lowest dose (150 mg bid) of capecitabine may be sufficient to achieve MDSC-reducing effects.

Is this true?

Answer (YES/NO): NO